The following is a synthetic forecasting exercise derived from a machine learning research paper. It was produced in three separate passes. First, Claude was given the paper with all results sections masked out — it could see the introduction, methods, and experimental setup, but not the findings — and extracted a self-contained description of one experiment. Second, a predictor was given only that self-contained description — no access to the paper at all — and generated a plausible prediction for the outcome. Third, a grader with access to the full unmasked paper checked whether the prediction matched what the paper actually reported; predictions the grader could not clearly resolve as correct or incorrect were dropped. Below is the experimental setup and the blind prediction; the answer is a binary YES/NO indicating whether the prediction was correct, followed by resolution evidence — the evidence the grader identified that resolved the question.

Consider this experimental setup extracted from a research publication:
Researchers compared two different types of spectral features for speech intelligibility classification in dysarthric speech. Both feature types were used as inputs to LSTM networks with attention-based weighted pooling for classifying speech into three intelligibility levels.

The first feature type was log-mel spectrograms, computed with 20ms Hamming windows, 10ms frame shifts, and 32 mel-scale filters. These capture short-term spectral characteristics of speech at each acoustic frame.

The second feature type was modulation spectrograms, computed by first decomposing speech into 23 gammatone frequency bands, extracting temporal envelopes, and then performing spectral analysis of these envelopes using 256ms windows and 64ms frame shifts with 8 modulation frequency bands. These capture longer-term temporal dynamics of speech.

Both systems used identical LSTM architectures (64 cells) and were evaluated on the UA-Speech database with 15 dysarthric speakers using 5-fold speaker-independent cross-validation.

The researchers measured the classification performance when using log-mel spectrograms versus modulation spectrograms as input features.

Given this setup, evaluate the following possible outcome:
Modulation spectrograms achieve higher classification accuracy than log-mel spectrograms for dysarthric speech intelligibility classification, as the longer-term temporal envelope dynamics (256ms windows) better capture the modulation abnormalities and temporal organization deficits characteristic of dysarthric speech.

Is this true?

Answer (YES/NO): NO